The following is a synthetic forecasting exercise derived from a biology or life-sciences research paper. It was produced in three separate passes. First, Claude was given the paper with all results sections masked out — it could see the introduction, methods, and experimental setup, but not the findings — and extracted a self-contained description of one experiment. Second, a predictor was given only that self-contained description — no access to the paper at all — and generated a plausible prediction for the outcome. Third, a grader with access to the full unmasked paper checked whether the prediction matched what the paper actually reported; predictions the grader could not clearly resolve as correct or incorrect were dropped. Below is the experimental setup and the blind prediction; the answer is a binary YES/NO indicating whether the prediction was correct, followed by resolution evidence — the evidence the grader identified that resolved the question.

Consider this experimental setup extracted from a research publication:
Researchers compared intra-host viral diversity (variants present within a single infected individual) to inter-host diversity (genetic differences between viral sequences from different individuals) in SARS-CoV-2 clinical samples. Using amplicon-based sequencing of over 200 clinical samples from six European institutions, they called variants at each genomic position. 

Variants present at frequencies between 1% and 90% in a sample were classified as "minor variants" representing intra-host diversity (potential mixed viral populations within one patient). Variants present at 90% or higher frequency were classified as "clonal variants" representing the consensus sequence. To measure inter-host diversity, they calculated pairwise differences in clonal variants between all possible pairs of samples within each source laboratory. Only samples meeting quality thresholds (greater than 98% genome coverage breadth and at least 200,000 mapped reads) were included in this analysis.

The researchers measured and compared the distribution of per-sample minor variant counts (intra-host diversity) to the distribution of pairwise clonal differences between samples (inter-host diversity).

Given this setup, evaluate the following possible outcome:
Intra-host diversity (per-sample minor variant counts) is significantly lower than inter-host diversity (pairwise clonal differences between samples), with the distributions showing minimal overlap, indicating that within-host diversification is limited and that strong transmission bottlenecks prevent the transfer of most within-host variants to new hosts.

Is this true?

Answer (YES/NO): YES